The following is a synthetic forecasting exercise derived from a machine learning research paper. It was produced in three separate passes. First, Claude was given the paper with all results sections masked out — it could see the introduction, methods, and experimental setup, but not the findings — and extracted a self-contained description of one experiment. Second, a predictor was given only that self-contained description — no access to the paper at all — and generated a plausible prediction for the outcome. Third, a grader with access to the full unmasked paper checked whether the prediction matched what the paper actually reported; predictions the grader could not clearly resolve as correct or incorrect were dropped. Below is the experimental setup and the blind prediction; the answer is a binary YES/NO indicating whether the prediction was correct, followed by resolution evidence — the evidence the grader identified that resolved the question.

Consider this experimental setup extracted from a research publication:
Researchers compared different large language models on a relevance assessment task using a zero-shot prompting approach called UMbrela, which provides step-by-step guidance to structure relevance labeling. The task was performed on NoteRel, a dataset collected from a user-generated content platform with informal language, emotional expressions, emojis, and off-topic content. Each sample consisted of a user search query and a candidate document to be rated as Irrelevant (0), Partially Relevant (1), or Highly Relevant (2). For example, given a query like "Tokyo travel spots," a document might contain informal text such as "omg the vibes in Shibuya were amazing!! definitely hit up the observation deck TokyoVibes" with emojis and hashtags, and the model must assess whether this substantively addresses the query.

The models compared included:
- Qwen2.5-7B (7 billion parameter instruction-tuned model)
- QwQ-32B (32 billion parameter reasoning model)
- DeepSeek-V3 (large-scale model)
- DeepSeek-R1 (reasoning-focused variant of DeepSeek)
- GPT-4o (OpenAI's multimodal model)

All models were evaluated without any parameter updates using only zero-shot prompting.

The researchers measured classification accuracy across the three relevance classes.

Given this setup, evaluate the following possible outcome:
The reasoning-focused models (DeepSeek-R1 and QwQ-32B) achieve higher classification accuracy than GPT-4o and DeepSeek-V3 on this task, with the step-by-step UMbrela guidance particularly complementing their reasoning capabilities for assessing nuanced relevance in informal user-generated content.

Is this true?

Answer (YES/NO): NO